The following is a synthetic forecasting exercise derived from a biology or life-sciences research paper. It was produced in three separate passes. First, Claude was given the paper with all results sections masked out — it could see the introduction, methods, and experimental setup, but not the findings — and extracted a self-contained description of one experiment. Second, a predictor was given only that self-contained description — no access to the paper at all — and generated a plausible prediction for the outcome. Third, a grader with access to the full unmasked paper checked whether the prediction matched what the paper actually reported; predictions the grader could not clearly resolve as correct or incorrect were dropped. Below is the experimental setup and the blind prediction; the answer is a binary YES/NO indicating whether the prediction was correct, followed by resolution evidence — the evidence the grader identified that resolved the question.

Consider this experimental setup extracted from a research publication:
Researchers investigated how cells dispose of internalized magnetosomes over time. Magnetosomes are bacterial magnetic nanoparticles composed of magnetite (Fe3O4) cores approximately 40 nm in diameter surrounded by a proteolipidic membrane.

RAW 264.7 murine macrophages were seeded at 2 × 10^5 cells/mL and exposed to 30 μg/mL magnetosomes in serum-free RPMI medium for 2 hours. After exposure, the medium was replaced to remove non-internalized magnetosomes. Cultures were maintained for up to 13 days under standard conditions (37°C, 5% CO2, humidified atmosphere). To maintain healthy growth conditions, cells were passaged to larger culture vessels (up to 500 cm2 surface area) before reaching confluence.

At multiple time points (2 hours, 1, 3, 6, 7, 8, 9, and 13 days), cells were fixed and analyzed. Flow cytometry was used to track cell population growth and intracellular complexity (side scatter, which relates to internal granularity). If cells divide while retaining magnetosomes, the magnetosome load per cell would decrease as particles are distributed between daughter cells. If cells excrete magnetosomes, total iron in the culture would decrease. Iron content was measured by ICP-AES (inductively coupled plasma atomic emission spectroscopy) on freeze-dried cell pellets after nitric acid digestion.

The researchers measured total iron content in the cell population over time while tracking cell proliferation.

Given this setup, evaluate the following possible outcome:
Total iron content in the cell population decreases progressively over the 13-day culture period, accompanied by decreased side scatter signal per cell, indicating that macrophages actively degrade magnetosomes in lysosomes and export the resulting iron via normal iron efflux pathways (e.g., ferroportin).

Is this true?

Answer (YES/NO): NO